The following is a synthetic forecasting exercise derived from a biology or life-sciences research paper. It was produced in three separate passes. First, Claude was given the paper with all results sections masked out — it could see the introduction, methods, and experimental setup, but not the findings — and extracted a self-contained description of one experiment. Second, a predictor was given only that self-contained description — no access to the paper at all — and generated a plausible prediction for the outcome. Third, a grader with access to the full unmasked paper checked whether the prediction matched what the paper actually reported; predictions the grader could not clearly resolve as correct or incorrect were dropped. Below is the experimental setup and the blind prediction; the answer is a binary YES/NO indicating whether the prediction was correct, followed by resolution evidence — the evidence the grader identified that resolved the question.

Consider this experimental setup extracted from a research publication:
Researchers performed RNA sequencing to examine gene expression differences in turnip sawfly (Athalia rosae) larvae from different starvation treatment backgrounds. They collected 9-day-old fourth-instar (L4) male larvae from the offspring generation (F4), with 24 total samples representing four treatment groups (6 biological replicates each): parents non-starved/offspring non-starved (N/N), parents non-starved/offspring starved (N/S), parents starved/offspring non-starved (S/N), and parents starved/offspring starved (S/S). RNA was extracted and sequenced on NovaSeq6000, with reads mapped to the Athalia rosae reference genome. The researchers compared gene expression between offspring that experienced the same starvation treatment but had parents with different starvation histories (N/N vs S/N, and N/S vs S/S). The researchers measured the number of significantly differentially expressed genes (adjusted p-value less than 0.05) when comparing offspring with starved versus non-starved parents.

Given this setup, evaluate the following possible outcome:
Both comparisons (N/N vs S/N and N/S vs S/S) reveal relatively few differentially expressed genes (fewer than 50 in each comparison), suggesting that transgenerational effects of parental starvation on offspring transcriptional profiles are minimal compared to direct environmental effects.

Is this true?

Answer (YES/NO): NO